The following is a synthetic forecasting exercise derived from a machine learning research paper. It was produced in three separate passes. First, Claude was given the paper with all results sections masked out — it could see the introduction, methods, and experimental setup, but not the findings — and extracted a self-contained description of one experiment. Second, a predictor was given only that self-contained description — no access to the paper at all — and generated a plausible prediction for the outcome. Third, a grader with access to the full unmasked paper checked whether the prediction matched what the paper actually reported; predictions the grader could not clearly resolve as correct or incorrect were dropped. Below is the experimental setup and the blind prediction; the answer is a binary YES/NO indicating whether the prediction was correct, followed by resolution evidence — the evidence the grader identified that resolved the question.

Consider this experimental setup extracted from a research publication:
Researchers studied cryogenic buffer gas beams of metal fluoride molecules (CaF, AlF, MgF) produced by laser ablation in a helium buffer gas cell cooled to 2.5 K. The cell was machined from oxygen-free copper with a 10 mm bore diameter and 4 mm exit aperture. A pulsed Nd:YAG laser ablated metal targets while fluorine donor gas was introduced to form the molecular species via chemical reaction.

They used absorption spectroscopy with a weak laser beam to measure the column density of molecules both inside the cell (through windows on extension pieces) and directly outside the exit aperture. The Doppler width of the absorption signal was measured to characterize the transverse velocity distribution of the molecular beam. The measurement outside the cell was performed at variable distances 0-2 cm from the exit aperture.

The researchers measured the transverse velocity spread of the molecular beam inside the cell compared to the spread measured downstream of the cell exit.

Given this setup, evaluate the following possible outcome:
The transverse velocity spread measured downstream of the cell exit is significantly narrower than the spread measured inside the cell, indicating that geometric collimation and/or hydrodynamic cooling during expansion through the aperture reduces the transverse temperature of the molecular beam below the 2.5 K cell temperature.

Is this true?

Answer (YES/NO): NO